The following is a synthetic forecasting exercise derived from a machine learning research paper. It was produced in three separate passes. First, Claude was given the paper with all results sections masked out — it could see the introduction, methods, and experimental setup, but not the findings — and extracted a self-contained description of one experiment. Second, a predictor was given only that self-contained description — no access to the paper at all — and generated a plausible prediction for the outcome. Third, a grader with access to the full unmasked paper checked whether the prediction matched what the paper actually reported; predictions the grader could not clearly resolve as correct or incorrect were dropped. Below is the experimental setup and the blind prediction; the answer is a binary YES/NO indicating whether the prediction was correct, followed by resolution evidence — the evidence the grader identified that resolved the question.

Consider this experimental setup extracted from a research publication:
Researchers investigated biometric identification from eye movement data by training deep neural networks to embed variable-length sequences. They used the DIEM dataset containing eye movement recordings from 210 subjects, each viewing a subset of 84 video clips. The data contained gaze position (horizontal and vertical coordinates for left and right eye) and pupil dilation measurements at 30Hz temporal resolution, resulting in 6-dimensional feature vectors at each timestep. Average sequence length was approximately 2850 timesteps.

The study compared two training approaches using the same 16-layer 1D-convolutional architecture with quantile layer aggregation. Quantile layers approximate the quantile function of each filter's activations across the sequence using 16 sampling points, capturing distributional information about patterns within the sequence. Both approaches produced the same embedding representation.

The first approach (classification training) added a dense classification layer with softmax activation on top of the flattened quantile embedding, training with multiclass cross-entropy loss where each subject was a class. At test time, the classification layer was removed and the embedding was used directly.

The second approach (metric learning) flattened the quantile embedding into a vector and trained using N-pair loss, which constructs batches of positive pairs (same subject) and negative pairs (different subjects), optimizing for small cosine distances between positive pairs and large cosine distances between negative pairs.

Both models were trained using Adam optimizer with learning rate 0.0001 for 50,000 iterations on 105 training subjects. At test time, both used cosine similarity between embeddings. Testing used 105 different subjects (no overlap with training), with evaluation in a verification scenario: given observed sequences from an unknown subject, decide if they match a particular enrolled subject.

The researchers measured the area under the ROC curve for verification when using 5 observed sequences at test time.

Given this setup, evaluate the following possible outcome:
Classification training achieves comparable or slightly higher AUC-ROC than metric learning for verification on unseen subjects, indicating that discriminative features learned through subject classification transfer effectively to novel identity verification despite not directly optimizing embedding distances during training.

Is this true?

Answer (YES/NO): NO